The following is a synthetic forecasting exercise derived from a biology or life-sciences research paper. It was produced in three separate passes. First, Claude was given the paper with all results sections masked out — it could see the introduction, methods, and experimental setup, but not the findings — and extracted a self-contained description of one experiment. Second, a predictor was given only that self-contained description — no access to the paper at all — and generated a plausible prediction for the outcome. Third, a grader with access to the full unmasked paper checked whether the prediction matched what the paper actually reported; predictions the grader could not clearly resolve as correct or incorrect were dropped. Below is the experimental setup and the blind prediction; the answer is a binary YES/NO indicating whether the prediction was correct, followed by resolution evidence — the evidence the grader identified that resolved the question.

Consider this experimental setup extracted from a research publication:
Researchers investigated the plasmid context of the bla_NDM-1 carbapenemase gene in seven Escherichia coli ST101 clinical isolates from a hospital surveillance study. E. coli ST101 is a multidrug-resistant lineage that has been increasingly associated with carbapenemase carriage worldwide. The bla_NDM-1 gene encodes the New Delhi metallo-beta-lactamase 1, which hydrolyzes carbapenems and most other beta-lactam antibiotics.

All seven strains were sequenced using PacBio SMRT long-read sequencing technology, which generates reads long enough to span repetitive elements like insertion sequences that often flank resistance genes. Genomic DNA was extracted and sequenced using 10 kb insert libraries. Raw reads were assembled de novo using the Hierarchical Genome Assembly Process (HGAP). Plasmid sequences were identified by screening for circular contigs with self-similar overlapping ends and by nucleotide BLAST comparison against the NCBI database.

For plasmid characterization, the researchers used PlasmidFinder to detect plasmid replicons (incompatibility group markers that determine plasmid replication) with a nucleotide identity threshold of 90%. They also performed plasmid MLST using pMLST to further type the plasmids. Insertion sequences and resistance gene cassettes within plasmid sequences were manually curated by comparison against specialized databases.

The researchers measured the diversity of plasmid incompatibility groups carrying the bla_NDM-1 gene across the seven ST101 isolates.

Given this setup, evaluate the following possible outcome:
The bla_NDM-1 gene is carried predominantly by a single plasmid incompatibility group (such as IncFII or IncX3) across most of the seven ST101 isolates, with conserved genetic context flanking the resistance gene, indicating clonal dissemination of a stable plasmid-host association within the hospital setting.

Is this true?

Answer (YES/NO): NO